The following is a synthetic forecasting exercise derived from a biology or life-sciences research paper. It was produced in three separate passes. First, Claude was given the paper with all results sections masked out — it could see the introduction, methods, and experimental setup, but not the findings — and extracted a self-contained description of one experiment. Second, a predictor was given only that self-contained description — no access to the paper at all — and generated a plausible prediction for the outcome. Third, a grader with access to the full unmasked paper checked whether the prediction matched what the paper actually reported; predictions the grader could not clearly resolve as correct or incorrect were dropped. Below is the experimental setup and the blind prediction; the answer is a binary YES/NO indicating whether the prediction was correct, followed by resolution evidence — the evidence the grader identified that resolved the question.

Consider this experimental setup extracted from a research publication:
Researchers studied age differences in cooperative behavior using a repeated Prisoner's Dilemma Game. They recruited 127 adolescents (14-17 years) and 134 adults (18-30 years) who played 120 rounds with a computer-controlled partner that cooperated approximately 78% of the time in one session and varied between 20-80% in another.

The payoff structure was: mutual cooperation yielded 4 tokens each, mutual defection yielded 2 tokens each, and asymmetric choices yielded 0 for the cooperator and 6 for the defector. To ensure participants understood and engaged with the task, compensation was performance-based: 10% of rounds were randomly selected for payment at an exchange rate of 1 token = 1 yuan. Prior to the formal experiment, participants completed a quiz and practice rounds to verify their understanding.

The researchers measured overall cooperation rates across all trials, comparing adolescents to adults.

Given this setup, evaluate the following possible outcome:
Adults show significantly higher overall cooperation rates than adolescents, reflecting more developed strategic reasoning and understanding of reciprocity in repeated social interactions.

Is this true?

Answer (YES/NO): NO